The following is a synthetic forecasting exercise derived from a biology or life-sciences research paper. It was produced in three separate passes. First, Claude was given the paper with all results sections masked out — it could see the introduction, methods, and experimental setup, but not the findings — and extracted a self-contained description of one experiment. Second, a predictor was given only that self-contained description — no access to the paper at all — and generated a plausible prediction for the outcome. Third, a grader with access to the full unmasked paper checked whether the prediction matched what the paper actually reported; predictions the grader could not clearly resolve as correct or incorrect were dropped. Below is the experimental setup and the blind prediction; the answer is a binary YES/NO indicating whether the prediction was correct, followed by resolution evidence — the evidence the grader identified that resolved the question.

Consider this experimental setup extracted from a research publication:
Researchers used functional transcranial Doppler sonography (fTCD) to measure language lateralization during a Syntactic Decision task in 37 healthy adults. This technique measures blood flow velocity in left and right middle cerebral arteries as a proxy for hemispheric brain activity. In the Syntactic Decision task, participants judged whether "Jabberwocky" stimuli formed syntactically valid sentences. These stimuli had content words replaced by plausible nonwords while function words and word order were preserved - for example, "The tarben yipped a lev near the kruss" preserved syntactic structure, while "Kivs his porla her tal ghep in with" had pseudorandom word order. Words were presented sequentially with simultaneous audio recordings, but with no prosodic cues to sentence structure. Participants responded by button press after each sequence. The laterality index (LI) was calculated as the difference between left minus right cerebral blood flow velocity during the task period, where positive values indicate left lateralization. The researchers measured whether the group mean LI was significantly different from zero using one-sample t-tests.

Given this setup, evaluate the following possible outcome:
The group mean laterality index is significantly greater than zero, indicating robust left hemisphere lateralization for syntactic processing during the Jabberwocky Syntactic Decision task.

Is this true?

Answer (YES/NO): NO